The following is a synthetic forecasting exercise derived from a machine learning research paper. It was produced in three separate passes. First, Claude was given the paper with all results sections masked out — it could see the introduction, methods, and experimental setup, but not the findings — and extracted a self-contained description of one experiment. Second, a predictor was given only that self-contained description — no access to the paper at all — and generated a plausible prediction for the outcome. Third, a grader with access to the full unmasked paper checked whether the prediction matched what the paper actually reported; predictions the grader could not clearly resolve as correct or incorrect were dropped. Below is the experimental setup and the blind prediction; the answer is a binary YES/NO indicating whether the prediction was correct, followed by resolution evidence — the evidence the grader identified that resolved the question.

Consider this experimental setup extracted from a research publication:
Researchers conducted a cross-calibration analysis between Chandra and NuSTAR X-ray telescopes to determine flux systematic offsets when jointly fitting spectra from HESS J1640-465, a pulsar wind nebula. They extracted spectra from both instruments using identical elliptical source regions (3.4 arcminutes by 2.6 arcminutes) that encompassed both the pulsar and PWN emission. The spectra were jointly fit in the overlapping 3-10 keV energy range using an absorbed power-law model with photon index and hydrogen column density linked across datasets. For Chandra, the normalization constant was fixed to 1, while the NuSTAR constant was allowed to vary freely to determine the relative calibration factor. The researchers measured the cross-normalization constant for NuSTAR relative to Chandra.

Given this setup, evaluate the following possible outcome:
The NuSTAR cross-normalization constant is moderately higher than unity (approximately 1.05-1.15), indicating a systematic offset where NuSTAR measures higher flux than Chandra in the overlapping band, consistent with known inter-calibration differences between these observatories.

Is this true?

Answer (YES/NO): NO